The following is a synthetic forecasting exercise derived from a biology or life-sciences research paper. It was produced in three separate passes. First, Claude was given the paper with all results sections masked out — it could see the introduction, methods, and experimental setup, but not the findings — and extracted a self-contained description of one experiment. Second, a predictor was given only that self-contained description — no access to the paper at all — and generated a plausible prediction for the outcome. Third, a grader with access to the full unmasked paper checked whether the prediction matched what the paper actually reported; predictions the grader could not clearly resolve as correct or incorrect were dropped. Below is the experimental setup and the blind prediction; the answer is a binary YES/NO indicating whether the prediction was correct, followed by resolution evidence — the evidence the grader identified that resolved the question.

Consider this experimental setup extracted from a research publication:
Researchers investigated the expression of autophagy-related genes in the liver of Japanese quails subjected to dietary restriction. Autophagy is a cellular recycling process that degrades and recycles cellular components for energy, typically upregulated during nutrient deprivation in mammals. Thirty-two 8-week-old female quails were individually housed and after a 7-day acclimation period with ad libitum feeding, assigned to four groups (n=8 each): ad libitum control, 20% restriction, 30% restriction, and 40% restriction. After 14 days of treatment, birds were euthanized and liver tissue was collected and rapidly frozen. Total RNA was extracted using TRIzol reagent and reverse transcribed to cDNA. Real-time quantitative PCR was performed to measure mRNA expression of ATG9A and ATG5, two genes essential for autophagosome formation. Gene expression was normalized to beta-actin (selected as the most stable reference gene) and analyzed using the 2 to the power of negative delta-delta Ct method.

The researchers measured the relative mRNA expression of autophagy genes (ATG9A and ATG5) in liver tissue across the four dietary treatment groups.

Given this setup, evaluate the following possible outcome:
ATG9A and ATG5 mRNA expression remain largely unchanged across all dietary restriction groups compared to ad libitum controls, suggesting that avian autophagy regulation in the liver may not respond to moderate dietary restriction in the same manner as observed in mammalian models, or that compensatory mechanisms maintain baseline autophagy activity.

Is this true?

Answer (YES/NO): NO